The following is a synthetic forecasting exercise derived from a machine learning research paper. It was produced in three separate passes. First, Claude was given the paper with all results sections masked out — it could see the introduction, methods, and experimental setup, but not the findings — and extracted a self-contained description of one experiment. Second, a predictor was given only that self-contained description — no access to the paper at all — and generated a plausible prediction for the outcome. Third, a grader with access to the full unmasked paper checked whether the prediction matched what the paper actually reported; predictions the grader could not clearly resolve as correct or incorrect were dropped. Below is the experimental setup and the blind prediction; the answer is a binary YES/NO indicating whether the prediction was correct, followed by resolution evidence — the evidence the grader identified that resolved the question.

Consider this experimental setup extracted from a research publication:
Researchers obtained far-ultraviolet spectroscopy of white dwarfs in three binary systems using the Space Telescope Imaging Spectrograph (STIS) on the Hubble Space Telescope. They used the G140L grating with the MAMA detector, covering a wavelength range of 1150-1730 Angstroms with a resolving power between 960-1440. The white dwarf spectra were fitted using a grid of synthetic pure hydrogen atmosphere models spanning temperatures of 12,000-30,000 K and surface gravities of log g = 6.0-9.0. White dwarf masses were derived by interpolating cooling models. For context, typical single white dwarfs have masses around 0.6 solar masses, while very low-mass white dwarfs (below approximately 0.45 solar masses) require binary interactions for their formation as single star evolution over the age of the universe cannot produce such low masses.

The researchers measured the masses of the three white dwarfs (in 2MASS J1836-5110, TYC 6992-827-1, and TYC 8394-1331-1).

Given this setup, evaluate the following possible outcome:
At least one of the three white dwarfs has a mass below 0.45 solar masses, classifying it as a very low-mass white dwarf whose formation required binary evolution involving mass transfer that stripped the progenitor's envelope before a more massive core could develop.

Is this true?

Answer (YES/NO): YES